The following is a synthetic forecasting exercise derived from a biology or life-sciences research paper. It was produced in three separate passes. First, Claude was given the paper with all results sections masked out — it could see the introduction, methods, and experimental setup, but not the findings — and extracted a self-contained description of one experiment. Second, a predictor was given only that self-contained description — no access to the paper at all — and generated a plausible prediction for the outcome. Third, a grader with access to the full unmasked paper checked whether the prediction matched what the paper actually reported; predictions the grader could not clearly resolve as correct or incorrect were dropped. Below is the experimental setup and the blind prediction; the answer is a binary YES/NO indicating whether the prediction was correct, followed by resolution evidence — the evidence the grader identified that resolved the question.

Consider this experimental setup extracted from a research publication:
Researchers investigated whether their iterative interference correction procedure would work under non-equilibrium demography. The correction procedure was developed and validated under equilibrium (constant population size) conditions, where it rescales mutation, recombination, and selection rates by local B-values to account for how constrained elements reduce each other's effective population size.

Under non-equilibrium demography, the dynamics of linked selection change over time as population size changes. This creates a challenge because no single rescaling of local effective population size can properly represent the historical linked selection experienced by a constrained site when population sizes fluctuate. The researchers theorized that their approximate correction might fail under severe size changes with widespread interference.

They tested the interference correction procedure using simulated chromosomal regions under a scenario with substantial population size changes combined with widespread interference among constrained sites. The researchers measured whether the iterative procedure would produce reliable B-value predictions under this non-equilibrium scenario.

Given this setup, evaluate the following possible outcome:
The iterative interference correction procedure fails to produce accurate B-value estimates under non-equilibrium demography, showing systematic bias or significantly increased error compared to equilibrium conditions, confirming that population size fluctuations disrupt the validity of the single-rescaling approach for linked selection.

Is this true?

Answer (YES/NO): YES